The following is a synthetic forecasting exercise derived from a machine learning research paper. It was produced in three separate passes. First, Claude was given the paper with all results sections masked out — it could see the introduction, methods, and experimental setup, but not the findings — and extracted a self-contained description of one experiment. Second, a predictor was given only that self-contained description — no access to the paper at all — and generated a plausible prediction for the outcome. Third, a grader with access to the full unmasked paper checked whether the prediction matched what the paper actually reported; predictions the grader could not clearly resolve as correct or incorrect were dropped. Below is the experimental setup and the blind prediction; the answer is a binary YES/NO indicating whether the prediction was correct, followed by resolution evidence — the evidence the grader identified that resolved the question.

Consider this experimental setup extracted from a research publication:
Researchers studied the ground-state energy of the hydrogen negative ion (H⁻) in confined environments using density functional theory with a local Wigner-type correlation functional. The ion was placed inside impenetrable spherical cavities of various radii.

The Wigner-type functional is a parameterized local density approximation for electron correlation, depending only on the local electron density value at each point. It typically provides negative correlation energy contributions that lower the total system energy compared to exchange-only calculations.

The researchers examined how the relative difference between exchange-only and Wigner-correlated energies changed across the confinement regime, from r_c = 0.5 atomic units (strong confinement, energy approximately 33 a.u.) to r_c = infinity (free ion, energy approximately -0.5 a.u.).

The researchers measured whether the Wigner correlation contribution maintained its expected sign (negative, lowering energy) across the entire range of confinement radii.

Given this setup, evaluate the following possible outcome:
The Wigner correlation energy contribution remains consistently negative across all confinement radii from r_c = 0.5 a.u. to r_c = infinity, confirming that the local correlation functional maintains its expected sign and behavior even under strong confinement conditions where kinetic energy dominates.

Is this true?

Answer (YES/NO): YES